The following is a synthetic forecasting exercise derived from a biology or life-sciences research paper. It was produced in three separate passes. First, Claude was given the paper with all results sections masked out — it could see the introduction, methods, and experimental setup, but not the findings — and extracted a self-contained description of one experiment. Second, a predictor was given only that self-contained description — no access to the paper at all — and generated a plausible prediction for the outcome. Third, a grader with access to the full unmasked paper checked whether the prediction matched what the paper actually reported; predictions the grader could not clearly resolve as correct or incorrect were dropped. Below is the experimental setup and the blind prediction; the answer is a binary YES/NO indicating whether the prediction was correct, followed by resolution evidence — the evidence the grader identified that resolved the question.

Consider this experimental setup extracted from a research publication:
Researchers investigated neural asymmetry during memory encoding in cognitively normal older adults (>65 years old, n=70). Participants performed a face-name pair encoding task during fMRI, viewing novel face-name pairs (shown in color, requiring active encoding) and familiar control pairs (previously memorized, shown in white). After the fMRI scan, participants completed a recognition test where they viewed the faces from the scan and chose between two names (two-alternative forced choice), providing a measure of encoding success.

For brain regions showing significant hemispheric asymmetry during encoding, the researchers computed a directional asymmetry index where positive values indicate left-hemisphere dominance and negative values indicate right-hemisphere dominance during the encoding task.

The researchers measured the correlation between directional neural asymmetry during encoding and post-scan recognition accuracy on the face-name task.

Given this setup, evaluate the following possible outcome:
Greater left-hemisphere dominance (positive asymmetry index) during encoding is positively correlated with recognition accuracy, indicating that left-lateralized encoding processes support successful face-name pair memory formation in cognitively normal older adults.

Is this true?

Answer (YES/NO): NO